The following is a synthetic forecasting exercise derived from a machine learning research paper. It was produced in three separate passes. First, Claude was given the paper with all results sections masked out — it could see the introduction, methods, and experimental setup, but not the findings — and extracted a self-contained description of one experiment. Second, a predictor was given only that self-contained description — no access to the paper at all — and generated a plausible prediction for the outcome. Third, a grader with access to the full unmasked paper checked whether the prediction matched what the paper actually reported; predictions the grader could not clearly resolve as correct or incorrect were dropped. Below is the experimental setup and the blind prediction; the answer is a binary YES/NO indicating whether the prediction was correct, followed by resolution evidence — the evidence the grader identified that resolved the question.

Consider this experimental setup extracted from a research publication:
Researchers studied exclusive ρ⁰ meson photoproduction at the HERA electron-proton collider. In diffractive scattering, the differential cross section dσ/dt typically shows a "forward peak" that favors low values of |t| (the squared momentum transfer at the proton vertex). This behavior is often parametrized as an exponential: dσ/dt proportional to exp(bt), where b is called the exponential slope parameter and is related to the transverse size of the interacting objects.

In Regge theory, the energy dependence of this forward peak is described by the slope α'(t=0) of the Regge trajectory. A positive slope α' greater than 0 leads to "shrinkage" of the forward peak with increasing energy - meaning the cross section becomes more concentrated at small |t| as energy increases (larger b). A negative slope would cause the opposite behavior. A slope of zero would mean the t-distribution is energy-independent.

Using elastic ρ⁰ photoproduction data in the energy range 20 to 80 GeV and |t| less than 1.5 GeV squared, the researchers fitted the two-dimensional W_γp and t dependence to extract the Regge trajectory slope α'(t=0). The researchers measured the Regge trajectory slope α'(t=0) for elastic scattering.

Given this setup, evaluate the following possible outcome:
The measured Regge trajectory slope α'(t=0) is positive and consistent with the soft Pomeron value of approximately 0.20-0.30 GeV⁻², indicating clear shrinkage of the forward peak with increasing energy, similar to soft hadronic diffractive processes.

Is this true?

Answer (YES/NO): YES